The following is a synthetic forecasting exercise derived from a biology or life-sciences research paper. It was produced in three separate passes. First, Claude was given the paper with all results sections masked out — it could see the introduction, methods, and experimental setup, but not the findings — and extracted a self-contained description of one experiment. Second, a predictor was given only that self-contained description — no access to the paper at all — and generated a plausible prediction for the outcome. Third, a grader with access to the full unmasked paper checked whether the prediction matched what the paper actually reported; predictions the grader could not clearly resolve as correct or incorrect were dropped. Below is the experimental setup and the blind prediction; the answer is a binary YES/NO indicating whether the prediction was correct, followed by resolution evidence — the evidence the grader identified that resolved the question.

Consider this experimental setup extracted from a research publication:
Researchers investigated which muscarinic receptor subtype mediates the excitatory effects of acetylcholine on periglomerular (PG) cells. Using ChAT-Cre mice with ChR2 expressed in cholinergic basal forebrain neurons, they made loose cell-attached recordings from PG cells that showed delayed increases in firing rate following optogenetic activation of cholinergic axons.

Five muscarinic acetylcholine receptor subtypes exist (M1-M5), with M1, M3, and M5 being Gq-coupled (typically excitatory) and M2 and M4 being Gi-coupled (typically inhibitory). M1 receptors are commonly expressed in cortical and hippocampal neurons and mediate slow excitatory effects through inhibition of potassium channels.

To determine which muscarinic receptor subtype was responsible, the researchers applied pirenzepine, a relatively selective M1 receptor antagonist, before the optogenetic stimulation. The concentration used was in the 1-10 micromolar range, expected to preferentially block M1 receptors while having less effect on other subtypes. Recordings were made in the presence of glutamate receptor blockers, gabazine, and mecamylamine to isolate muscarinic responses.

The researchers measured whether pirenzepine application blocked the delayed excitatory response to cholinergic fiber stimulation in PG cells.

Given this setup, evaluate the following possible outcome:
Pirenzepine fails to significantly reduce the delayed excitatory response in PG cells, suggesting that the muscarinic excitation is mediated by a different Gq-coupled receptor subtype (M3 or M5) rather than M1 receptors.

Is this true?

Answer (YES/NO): NO